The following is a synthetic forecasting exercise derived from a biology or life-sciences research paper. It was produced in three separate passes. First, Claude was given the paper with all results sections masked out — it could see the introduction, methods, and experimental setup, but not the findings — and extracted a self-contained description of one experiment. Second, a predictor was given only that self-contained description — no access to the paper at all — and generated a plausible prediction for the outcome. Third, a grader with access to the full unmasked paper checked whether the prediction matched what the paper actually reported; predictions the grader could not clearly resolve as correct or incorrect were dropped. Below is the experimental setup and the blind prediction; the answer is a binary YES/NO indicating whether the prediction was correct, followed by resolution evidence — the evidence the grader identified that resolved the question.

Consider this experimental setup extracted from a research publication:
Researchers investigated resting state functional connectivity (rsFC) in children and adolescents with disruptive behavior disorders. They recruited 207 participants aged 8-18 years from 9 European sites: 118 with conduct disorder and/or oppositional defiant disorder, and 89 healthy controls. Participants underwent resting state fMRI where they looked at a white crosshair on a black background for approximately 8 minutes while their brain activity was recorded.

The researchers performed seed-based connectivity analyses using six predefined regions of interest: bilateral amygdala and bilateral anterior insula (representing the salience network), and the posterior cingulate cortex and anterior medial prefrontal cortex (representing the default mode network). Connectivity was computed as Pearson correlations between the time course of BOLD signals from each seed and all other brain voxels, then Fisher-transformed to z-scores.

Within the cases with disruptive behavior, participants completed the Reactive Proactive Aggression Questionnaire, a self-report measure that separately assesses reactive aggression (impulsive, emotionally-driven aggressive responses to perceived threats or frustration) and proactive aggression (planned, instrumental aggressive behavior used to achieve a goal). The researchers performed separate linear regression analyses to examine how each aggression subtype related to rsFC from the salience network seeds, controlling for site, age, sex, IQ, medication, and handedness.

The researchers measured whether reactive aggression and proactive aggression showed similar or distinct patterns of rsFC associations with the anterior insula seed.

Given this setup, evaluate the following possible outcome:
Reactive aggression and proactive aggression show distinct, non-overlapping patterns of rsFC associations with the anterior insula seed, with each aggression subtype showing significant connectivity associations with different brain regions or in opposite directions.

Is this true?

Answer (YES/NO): NO